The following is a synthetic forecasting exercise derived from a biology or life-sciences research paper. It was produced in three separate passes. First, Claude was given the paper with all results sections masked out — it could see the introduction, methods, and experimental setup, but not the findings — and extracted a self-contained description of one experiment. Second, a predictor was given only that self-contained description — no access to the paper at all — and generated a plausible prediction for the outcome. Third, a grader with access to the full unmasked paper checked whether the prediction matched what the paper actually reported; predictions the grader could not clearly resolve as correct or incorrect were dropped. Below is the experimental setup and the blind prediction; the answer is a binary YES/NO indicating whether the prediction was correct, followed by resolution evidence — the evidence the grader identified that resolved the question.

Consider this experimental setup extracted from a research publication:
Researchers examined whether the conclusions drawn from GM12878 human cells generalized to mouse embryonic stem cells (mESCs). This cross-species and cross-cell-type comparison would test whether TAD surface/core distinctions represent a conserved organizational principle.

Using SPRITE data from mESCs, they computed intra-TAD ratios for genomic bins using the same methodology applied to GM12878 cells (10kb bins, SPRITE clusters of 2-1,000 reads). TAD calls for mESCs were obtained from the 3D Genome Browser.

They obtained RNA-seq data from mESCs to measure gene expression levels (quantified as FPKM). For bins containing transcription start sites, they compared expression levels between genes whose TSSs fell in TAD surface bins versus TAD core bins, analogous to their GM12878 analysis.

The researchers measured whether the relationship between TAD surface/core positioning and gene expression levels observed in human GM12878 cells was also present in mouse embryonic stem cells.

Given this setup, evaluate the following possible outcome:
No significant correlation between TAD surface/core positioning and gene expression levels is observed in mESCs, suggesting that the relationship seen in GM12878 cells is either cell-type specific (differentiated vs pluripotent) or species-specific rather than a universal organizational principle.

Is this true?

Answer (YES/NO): NO